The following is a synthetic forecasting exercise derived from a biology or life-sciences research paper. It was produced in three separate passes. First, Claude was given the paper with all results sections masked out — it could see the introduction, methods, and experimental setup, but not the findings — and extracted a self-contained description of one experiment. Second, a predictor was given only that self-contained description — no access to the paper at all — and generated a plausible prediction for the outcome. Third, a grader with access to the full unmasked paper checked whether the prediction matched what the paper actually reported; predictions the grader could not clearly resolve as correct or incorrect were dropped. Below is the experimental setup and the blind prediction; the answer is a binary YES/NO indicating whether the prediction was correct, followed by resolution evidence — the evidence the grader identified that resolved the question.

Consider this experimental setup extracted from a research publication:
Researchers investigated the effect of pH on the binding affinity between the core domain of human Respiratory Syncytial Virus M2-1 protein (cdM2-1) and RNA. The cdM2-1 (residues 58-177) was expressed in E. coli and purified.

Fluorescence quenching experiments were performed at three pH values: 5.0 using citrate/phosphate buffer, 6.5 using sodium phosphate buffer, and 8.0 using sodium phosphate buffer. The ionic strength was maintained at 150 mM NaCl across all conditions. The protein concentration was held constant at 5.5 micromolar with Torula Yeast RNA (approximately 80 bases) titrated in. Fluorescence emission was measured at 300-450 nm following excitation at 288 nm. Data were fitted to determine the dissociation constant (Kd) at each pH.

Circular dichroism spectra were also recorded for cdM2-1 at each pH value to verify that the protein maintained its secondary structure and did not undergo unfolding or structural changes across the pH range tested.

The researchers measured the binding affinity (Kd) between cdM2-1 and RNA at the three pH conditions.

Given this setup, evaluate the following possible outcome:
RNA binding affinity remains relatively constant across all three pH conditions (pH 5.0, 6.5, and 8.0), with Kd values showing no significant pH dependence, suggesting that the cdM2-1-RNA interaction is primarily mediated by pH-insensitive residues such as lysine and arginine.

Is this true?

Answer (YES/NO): NO